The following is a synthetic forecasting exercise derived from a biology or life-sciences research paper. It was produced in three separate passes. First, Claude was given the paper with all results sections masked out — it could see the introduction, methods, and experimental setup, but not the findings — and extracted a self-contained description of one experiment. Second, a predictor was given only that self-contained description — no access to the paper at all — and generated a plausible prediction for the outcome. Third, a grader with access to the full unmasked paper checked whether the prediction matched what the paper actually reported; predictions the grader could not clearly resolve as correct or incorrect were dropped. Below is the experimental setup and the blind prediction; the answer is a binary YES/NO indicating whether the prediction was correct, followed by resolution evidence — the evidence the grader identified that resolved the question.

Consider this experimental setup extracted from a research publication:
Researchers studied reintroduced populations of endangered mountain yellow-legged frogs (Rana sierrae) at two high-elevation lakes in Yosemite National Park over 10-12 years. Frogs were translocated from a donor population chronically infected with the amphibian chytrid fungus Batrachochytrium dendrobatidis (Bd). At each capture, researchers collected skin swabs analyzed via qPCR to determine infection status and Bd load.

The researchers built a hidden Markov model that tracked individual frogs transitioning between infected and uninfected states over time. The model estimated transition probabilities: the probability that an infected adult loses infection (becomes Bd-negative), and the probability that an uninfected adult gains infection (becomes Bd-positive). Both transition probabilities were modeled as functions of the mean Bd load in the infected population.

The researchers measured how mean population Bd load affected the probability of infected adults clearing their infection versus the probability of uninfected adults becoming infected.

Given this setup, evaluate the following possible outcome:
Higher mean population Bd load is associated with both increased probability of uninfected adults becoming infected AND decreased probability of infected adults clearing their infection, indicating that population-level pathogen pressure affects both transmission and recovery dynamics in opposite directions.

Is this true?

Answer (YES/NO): NO